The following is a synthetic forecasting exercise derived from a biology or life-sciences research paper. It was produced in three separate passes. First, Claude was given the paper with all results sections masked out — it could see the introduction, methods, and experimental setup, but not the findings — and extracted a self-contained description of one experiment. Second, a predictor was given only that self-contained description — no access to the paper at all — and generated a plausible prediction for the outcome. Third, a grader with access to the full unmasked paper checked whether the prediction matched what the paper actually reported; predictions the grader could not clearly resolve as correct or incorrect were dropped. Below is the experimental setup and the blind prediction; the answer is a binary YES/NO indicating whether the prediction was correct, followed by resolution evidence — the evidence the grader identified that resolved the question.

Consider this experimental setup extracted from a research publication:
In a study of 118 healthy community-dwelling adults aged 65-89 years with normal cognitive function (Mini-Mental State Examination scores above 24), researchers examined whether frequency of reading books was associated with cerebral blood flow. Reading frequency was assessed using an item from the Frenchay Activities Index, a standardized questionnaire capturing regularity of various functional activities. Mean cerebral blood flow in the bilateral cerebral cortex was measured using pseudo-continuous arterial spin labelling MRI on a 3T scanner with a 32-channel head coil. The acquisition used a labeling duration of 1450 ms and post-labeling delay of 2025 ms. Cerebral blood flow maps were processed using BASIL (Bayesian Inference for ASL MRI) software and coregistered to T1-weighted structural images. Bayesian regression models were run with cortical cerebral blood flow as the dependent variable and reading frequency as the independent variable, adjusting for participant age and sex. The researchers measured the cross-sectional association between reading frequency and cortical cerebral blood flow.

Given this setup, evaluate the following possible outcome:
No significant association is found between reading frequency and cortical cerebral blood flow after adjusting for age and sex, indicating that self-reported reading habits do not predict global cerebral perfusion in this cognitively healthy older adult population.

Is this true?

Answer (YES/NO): NO